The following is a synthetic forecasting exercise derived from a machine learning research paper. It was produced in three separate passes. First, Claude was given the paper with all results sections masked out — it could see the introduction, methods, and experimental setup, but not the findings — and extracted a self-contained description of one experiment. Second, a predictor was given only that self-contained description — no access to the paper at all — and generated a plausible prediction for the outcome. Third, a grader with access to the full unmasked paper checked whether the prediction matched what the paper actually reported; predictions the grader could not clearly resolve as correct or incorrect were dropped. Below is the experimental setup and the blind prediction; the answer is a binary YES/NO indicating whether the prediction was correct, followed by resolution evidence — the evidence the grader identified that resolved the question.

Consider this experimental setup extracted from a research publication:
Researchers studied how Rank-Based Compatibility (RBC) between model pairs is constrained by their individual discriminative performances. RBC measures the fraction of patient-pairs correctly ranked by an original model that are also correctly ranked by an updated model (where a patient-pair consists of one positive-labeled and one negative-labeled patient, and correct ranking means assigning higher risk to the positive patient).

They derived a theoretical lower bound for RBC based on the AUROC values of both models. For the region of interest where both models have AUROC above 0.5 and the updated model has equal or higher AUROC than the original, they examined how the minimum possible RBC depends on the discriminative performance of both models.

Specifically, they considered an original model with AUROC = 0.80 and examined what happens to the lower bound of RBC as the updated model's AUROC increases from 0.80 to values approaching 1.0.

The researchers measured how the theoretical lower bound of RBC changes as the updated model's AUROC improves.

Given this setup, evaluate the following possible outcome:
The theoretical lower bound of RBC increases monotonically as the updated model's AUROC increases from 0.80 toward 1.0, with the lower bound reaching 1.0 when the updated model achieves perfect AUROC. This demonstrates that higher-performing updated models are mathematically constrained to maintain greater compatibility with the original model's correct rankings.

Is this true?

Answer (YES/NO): YES